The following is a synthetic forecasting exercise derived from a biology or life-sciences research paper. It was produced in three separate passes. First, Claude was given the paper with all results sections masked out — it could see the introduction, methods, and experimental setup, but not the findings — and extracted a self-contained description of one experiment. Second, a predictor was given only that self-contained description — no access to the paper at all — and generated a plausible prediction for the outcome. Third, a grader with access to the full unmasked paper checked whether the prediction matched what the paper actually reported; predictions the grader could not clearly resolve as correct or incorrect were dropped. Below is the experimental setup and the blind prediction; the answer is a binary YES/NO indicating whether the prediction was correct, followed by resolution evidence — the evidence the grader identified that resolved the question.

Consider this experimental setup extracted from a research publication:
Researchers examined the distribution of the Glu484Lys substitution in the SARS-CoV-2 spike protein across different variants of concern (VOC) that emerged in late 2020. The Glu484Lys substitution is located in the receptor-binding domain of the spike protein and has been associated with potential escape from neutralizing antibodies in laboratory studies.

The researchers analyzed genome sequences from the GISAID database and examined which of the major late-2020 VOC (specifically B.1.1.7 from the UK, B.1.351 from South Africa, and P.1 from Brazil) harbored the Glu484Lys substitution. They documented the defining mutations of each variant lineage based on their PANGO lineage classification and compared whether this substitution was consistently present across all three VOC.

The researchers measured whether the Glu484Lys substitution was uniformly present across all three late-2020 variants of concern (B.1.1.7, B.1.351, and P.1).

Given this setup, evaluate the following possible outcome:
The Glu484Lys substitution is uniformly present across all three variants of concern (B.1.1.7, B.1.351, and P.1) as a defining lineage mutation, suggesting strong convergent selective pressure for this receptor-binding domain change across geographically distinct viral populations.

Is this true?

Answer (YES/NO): NO